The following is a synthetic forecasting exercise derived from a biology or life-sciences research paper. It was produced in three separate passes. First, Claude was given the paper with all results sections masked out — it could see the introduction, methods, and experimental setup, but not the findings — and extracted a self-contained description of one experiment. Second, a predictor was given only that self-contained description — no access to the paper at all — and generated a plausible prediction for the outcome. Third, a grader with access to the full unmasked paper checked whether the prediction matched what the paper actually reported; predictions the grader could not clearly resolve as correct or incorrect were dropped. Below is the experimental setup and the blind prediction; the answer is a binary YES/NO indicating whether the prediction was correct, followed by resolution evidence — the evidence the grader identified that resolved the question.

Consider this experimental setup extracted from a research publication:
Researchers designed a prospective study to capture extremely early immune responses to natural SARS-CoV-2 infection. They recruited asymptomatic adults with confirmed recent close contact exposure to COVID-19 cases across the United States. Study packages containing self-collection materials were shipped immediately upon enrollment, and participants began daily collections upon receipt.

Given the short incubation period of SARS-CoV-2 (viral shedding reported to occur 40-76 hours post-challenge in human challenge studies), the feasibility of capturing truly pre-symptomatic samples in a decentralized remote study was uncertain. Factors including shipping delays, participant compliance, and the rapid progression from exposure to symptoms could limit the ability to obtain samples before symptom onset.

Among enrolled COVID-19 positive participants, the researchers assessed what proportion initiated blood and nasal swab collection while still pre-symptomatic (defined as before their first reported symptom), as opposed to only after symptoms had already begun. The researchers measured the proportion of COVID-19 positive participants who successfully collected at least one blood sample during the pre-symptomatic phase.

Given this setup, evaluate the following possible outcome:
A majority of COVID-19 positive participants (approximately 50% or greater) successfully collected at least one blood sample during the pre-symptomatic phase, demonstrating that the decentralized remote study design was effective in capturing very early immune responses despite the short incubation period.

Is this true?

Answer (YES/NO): NO